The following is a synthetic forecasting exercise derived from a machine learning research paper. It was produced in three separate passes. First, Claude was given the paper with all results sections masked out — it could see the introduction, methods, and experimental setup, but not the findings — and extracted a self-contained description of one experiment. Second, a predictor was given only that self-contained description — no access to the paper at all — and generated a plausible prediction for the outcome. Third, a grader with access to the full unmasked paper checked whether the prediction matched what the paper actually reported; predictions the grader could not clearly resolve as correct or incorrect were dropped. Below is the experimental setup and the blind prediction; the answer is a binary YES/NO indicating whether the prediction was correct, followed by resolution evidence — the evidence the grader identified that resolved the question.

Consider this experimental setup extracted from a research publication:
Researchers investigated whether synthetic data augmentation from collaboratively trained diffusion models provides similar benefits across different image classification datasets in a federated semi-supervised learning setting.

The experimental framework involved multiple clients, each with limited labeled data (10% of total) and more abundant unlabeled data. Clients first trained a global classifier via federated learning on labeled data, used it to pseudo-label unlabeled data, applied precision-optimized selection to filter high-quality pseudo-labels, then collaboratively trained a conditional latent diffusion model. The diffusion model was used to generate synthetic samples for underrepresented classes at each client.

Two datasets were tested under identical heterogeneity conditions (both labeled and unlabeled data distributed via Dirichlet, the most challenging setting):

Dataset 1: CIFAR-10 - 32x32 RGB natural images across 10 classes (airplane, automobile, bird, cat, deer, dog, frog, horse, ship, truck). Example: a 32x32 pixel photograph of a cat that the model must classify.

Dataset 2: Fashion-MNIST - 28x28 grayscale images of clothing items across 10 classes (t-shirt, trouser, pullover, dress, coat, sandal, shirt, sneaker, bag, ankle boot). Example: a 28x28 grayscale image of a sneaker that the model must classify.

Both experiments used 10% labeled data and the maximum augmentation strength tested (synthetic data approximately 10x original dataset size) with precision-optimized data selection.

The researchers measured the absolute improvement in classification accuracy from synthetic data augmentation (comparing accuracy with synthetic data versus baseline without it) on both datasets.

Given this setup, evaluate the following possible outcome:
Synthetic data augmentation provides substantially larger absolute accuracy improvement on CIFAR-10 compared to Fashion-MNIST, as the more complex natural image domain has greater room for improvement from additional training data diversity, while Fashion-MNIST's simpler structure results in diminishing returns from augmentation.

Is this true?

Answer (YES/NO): NO